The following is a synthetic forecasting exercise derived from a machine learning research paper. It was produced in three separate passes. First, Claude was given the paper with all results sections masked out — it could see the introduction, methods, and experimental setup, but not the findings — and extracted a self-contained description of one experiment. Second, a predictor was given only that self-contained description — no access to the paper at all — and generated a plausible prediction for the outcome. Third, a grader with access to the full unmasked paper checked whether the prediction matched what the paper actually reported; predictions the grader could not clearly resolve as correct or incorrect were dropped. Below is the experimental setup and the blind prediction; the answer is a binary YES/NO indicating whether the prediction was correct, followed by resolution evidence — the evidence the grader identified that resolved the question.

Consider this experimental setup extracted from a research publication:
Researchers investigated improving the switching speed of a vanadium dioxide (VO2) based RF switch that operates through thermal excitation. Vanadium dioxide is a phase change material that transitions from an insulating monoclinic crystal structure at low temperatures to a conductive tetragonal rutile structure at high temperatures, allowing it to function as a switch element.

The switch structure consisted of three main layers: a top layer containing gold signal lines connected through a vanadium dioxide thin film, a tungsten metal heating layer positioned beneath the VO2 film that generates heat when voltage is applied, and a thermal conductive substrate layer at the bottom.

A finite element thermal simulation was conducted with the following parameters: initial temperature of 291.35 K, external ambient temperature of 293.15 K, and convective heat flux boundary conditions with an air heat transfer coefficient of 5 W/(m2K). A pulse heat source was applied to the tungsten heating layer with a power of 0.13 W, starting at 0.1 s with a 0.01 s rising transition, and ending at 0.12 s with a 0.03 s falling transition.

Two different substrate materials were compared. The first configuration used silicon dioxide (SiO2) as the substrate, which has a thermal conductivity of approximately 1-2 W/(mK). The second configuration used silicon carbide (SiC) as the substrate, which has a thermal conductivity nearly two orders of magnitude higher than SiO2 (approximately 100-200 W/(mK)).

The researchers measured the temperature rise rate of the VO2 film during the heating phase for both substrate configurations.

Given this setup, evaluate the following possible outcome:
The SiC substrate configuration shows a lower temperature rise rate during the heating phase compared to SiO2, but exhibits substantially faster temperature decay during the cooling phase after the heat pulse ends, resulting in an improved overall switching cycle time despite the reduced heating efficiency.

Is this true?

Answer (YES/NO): YES